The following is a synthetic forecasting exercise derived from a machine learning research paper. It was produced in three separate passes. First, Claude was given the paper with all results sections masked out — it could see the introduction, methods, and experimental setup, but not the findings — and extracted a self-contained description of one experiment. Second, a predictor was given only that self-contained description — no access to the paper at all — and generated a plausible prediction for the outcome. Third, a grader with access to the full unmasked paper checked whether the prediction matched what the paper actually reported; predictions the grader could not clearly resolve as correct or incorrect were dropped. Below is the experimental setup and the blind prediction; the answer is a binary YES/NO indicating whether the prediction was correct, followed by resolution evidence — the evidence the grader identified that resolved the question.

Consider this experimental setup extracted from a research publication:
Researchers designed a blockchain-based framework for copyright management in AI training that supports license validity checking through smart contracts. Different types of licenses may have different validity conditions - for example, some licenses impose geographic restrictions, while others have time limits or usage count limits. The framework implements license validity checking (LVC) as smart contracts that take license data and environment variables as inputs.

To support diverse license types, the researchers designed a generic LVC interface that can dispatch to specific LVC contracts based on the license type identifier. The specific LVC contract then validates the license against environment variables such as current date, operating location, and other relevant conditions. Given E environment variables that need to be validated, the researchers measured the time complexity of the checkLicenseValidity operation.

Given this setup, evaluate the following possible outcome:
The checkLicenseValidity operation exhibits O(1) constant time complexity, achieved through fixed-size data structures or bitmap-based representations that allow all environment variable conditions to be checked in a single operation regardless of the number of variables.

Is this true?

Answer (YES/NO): NO